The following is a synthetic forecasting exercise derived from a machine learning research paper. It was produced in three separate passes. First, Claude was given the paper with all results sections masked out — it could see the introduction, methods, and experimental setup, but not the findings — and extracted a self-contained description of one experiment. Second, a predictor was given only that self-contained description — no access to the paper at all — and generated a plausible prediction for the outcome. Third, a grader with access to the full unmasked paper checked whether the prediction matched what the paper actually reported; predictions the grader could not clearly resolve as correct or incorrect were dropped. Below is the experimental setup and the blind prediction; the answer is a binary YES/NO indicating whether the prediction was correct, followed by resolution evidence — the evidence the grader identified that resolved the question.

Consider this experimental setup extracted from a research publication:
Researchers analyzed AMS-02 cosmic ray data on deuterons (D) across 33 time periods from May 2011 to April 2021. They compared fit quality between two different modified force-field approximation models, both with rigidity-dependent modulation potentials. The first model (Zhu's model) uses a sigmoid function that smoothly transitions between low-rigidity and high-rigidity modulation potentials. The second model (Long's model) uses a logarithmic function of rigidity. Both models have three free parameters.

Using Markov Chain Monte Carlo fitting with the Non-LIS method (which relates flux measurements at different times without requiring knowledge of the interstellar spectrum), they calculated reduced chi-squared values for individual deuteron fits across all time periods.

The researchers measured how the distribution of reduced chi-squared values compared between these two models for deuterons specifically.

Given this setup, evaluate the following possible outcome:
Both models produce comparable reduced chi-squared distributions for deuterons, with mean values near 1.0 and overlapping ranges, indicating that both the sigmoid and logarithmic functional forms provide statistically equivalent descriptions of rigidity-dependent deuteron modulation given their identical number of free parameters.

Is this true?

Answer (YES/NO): NO